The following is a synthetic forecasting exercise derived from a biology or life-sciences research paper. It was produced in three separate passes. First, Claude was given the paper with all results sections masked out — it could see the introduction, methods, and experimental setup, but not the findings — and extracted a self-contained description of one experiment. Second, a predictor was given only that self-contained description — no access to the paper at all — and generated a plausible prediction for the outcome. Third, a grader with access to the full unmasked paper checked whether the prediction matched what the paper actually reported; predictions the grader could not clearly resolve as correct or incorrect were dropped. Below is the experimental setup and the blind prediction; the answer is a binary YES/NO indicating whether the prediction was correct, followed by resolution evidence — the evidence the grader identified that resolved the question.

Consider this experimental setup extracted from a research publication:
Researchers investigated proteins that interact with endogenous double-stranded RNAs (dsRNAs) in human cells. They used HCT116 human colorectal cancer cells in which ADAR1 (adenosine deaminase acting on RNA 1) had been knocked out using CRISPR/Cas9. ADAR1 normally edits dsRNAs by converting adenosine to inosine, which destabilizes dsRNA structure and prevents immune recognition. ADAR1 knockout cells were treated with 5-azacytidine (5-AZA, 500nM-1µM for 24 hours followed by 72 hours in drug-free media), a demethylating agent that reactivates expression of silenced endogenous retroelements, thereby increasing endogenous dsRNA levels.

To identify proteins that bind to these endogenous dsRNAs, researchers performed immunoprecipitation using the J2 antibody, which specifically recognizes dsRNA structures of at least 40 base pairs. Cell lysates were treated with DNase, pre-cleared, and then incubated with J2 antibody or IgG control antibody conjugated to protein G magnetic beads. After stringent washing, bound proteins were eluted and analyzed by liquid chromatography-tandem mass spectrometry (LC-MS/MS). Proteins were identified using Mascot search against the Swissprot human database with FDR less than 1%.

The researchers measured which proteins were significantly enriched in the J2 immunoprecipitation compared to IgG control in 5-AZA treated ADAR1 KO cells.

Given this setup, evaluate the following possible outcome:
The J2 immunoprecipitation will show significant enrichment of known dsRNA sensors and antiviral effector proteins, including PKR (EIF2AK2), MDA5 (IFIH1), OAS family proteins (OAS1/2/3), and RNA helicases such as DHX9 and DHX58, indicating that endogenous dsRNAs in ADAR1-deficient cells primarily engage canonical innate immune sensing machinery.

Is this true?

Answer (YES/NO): NO